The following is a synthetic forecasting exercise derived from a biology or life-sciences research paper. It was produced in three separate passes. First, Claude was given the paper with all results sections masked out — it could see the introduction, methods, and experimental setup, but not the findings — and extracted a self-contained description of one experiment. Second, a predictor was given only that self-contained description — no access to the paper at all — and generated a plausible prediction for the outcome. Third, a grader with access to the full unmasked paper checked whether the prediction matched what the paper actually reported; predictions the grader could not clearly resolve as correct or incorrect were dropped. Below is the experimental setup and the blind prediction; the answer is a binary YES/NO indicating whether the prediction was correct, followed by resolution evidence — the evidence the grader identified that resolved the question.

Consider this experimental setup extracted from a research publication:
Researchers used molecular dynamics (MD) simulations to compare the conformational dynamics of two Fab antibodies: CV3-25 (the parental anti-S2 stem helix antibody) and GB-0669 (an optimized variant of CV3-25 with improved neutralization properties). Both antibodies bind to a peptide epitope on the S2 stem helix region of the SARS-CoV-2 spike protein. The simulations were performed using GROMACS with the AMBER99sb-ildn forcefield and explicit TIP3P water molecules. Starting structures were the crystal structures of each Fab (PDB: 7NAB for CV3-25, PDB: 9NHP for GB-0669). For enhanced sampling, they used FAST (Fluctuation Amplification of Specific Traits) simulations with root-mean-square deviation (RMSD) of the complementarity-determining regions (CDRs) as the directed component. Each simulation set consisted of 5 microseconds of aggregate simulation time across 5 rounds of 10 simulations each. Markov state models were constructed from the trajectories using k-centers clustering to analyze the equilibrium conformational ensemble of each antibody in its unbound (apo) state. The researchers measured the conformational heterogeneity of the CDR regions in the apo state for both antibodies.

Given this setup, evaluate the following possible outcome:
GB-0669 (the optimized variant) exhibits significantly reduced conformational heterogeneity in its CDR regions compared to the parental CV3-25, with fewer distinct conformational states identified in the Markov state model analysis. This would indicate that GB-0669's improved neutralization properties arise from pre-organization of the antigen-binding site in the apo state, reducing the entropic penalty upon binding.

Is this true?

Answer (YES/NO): NO